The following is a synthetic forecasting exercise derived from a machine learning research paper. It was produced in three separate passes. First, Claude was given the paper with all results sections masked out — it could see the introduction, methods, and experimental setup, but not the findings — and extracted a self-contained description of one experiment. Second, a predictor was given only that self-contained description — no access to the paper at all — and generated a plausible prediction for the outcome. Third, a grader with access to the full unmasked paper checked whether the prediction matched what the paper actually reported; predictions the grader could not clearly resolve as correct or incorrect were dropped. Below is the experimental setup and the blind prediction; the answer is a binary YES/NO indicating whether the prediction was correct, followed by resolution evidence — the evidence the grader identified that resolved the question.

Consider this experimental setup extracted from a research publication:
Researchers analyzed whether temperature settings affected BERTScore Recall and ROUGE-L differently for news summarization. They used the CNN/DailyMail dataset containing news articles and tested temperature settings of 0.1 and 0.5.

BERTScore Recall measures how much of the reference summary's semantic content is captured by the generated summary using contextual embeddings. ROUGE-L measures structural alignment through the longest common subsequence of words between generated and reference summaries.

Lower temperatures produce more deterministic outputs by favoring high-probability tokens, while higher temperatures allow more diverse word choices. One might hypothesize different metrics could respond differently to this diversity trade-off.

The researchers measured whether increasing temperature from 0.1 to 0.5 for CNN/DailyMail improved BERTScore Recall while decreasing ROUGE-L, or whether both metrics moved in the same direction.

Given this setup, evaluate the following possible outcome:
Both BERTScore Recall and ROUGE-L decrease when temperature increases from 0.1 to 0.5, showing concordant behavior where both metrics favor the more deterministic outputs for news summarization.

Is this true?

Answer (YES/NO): NO